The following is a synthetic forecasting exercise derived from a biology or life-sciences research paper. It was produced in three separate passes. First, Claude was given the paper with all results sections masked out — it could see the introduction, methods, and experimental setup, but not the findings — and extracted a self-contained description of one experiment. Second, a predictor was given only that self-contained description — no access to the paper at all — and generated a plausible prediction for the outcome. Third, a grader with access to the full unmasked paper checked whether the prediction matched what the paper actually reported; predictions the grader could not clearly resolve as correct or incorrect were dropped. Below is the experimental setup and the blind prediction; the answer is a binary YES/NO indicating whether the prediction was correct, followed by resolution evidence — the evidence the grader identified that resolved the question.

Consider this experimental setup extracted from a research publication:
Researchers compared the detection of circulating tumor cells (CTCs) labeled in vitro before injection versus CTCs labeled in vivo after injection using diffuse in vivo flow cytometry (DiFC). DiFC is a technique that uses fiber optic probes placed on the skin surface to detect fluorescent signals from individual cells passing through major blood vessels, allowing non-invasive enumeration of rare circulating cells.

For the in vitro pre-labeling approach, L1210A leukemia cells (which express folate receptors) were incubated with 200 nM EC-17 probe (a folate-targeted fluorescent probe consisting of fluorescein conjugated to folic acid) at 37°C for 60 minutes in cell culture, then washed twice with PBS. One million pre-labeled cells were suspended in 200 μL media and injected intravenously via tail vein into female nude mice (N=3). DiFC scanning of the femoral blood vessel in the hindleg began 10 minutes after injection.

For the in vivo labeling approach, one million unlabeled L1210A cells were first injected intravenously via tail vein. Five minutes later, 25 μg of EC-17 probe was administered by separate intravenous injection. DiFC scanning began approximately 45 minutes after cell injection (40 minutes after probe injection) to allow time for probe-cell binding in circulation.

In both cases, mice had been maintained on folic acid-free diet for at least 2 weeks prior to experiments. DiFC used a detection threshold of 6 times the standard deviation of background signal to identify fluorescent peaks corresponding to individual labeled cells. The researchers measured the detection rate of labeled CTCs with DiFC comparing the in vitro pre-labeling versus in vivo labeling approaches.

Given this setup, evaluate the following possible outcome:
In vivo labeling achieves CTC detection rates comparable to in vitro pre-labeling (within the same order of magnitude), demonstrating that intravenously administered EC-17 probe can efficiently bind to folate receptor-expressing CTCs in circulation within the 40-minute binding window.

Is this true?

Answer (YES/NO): NO